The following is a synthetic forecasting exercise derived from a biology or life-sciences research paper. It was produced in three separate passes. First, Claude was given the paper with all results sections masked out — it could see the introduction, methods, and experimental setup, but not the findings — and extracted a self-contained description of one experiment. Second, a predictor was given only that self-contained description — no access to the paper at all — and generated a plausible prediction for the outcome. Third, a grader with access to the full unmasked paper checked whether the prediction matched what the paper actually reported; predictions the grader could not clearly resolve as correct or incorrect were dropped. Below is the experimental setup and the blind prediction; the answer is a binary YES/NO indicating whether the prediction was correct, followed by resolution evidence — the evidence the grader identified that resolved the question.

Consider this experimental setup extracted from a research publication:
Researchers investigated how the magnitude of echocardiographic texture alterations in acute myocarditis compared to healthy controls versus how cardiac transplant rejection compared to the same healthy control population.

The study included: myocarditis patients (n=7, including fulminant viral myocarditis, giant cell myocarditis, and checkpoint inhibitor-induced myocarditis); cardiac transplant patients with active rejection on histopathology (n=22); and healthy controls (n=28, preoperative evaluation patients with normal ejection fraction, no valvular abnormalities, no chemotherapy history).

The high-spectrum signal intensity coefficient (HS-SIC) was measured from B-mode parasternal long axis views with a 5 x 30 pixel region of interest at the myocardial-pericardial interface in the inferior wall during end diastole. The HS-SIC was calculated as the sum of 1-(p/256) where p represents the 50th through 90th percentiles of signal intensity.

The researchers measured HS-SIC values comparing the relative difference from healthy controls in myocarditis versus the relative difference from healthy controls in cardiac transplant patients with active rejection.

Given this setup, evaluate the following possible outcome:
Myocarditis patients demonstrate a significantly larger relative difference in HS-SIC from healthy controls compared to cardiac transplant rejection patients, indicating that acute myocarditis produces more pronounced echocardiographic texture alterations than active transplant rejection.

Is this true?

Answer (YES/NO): NO